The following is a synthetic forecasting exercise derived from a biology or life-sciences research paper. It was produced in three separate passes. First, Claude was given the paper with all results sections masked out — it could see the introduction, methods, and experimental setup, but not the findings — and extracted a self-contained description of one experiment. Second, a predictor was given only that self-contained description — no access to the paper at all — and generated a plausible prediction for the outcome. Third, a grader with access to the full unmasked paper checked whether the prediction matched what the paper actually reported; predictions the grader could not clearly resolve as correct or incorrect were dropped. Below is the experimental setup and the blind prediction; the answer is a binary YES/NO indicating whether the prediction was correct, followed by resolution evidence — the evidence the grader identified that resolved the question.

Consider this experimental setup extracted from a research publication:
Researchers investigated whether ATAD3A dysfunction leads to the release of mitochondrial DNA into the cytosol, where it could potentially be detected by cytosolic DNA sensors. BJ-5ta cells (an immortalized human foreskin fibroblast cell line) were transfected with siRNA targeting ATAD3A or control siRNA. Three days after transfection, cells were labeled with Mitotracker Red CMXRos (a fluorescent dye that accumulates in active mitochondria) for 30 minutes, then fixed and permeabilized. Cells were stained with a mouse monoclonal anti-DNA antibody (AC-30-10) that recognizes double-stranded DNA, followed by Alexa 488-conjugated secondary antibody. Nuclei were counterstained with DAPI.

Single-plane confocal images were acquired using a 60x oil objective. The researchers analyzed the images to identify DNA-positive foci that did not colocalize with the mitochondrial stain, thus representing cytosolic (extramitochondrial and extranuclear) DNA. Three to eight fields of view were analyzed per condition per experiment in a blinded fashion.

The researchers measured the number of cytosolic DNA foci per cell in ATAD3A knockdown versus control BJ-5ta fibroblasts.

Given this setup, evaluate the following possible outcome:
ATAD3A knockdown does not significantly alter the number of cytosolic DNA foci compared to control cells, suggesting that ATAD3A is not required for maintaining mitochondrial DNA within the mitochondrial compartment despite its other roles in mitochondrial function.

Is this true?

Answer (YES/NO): NO